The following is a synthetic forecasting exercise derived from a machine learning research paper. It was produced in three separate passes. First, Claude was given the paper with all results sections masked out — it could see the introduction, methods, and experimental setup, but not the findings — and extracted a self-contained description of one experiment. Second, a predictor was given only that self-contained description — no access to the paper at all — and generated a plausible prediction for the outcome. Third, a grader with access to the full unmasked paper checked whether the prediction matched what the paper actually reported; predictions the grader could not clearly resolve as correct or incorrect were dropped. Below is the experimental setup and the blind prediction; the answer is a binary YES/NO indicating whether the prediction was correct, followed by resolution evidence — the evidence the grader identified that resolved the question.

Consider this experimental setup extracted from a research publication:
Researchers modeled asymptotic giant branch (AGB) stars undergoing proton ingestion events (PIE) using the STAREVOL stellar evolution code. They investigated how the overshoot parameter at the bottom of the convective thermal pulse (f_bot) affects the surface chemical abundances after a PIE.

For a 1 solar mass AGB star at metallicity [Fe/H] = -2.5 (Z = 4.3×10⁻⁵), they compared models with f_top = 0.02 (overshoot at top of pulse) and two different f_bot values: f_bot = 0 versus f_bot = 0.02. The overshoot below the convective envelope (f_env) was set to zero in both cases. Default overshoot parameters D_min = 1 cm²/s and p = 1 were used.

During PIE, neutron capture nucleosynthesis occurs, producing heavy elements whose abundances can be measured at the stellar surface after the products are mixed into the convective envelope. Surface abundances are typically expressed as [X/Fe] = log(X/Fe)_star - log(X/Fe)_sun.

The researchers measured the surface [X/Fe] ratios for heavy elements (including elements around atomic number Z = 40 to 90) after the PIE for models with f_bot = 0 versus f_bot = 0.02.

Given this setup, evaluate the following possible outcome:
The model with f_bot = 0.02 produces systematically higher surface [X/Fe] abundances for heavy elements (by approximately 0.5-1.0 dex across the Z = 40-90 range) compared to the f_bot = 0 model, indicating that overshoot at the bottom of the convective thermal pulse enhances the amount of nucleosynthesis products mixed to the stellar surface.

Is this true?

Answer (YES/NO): NO